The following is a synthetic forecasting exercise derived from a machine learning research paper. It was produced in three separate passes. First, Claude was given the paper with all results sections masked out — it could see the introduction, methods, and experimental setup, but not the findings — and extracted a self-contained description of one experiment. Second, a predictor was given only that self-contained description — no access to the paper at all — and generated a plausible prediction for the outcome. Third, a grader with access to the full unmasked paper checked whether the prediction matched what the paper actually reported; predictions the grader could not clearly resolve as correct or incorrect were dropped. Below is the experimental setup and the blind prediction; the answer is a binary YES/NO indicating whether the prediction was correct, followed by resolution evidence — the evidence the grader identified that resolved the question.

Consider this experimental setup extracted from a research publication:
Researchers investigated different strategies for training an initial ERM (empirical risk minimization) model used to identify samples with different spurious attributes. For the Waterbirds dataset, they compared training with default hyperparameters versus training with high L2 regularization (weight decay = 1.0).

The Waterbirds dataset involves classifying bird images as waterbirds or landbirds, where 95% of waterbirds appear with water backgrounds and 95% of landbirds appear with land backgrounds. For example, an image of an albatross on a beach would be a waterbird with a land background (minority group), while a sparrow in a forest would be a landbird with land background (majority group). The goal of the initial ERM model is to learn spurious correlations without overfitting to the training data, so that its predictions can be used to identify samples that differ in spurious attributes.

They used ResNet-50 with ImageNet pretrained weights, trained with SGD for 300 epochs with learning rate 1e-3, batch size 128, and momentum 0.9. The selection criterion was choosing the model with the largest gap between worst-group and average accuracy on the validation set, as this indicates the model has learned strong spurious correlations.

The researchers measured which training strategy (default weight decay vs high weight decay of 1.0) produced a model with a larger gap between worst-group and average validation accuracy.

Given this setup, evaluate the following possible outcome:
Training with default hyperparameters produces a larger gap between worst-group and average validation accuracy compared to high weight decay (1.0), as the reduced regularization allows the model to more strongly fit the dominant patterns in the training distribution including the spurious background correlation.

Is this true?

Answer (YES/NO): NO